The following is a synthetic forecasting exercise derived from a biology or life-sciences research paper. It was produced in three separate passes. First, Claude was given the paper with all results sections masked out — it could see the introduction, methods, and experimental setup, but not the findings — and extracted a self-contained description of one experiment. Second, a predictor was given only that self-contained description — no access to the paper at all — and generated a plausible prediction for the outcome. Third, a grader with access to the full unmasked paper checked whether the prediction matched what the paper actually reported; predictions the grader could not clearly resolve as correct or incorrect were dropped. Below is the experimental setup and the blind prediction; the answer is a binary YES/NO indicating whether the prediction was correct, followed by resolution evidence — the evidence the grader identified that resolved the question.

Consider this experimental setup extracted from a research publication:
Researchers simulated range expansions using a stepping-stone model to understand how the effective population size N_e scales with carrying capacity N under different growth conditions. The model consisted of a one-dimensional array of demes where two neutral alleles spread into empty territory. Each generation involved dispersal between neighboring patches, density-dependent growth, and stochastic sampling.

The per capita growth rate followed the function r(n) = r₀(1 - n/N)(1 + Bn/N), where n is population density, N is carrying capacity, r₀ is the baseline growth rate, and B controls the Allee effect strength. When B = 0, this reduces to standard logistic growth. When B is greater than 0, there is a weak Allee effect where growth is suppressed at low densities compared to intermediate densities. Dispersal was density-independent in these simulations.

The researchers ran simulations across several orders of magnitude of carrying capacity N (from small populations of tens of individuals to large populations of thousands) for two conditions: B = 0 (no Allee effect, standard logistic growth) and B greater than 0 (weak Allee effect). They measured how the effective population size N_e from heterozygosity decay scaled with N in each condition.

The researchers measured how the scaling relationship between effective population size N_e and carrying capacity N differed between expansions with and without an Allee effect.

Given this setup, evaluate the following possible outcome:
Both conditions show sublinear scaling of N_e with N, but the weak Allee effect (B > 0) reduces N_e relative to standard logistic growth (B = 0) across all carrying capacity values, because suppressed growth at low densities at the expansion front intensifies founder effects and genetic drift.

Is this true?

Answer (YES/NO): NO